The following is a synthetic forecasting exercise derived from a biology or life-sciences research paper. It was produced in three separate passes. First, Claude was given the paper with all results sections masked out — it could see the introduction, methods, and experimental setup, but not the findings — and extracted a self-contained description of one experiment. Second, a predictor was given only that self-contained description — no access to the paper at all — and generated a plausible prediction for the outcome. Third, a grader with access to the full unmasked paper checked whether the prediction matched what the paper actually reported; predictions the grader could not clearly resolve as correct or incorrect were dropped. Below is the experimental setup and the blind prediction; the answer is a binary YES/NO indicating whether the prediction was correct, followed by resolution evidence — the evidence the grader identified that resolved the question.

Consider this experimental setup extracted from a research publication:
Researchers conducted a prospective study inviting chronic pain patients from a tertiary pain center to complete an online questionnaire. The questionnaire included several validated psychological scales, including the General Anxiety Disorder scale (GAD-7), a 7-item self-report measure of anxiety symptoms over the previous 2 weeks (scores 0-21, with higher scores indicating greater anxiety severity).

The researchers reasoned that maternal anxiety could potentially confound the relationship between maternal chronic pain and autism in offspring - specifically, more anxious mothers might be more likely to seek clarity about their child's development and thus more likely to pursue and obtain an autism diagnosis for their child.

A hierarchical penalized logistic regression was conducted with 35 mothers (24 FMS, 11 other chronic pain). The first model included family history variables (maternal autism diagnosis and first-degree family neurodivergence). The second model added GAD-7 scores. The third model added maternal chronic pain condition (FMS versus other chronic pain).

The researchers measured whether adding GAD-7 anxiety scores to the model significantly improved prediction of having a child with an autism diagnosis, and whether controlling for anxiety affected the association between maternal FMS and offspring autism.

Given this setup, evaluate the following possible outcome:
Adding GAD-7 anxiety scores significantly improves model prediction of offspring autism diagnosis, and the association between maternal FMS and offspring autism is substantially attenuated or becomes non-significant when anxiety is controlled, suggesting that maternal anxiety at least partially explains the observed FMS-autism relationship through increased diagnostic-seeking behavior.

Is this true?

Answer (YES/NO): NO